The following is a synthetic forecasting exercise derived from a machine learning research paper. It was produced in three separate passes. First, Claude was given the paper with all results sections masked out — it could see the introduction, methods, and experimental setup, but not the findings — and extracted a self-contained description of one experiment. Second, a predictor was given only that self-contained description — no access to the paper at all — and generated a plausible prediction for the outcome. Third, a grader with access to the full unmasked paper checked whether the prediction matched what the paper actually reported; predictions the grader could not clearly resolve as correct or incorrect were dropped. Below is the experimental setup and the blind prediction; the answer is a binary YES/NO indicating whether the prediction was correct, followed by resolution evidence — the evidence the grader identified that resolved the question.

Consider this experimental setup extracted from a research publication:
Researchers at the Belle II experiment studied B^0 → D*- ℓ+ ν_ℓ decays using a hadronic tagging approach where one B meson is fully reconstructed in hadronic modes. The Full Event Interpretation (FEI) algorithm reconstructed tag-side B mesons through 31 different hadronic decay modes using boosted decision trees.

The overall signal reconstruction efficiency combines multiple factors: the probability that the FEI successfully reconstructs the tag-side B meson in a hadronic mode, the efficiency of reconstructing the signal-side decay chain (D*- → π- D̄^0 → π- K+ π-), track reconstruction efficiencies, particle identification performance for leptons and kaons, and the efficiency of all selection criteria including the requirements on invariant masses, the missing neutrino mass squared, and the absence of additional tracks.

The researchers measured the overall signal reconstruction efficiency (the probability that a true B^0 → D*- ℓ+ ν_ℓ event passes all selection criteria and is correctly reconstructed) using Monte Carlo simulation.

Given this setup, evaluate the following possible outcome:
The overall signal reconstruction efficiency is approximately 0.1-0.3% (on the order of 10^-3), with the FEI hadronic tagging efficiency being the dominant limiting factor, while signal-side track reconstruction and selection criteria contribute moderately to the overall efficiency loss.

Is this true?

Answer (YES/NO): NO